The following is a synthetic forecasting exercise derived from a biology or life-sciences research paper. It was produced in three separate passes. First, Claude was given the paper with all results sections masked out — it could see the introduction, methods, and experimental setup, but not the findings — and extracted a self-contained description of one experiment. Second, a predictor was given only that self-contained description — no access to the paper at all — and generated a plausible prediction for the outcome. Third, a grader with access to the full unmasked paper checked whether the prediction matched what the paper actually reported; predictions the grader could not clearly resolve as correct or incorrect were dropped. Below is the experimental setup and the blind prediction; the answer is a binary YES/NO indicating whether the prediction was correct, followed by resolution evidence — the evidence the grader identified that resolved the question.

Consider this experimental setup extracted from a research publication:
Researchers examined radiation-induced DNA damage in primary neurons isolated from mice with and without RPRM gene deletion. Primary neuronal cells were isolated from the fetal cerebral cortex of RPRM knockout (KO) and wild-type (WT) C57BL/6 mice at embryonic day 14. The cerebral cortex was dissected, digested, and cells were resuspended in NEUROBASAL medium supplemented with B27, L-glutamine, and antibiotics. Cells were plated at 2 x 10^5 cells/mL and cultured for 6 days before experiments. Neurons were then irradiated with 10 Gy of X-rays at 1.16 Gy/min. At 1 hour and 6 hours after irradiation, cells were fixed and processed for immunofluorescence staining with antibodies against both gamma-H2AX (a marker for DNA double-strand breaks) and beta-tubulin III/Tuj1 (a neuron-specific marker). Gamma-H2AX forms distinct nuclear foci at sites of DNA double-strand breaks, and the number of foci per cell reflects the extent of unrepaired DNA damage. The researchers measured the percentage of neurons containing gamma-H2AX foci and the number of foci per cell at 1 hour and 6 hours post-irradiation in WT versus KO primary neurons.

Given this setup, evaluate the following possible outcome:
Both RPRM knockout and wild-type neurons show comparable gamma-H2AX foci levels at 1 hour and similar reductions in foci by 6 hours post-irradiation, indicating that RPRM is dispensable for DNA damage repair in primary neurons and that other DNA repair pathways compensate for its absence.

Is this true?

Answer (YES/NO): NO